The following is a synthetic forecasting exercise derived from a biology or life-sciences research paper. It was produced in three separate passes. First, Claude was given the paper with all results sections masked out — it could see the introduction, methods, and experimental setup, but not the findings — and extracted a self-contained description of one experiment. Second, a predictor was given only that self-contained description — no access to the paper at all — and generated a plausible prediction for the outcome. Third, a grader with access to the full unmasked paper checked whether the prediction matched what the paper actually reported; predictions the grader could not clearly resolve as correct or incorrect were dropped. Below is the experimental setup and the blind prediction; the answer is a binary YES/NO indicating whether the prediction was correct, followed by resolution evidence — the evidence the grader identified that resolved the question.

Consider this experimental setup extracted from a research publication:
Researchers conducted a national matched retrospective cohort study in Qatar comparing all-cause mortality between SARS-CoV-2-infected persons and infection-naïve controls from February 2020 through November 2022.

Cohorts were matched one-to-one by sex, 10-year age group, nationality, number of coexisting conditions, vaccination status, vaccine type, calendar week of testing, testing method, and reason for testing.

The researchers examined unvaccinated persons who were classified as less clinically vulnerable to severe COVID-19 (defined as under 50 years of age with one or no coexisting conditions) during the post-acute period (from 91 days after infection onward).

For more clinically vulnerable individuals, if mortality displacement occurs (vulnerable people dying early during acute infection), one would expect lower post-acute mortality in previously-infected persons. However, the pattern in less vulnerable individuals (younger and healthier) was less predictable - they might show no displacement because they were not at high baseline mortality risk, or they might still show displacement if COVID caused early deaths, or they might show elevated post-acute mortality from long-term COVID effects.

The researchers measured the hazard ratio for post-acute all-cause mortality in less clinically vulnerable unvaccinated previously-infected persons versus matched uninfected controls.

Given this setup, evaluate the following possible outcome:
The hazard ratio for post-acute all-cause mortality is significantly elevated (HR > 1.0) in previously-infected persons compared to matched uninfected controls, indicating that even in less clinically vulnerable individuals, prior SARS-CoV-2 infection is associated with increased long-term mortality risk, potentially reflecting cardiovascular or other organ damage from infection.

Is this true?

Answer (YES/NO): NO